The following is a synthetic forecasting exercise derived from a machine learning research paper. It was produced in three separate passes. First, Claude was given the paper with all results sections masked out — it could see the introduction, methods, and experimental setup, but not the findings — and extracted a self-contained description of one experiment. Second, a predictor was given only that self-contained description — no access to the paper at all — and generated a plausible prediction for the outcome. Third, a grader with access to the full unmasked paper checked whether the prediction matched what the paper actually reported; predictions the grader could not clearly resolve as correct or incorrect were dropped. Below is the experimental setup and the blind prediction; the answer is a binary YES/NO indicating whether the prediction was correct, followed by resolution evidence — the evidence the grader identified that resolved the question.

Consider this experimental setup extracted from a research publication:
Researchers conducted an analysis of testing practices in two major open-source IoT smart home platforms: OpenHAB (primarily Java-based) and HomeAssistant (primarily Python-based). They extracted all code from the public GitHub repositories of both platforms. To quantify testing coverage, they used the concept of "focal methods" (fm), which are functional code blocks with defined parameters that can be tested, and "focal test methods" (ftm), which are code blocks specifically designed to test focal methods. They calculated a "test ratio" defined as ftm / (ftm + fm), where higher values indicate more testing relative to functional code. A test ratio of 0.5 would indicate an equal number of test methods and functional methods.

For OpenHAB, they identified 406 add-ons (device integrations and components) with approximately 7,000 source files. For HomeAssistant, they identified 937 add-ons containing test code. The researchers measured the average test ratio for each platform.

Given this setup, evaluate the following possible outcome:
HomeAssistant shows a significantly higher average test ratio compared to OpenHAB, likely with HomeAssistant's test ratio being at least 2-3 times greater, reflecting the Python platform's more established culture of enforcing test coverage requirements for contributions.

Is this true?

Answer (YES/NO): YES